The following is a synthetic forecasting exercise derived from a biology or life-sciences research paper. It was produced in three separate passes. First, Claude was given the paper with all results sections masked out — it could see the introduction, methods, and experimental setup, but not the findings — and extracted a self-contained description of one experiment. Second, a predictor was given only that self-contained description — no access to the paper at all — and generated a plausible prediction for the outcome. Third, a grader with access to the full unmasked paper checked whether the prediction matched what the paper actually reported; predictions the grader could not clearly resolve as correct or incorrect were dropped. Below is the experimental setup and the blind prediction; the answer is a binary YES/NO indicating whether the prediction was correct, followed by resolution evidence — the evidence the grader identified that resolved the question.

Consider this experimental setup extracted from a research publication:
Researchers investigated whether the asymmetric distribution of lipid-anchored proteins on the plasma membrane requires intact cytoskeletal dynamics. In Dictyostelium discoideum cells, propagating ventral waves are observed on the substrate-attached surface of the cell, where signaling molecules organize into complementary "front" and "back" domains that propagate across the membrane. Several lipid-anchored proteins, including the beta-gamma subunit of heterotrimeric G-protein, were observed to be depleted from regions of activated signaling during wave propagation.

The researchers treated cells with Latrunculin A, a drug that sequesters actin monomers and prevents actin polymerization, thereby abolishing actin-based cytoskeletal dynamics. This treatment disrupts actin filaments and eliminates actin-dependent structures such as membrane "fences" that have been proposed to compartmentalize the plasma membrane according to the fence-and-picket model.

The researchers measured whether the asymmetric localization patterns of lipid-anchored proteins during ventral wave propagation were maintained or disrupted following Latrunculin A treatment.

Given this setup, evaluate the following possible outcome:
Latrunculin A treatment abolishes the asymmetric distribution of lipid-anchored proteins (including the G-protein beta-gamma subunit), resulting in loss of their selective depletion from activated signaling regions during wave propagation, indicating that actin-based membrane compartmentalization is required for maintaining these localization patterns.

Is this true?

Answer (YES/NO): NO